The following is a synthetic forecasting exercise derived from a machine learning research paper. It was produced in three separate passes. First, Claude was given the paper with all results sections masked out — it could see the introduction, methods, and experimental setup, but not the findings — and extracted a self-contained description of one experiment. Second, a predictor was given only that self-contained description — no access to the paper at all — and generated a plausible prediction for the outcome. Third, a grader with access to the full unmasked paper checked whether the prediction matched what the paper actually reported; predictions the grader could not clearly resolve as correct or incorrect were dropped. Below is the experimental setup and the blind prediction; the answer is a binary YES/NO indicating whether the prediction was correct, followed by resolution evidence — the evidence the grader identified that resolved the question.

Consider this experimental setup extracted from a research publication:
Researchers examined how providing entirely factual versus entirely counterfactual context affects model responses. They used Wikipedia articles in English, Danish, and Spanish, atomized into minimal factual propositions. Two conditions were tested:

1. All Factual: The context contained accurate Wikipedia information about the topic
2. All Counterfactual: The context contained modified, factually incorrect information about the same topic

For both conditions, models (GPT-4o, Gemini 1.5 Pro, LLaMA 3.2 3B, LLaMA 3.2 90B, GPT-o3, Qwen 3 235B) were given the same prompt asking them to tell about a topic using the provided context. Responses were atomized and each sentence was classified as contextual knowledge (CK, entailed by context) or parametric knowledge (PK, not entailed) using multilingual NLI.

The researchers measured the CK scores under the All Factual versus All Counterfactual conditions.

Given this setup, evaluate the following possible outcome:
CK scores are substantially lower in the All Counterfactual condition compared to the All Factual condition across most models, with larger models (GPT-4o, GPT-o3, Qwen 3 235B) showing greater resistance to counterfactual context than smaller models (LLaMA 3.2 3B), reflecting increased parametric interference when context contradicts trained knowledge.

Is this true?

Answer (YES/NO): NO